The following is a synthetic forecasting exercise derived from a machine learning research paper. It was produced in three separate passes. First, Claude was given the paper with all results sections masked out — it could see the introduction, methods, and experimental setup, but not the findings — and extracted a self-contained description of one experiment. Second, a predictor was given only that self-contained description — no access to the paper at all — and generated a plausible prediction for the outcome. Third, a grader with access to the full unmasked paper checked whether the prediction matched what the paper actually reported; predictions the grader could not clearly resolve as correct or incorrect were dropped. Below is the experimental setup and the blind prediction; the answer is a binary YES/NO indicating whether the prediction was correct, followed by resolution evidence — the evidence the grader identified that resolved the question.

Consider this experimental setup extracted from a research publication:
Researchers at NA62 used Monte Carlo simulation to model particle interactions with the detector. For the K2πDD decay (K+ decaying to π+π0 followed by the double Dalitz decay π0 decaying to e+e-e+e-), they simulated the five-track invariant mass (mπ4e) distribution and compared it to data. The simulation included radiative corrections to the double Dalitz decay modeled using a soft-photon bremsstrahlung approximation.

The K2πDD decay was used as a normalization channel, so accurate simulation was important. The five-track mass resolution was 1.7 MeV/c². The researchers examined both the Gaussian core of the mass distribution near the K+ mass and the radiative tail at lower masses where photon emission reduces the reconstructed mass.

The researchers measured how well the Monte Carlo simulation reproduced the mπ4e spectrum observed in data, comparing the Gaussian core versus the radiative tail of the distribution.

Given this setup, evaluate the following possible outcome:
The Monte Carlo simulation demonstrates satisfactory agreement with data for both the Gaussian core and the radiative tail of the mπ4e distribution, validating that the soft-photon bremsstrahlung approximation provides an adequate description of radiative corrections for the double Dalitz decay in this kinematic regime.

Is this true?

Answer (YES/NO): NO